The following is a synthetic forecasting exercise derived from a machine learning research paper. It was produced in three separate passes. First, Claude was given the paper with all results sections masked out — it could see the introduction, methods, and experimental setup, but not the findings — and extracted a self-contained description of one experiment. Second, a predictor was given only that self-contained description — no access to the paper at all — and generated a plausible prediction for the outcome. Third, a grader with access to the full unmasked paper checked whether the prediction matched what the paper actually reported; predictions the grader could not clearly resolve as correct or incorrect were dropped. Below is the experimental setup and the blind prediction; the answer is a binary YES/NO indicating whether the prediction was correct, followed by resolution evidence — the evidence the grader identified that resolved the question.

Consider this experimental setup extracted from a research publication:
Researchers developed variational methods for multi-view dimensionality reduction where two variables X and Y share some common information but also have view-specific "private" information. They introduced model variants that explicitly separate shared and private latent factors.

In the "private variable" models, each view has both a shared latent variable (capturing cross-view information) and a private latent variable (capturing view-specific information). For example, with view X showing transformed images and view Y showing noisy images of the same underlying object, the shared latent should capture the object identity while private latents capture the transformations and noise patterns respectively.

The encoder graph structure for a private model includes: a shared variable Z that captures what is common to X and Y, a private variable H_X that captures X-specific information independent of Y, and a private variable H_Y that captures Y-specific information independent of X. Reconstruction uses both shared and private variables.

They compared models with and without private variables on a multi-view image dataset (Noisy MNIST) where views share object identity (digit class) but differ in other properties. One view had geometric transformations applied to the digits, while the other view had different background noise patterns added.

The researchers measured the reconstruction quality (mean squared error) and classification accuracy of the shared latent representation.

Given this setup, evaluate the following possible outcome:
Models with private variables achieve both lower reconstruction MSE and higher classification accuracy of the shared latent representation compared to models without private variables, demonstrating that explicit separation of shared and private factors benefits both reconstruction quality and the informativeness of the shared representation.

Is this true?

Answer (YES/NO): NO